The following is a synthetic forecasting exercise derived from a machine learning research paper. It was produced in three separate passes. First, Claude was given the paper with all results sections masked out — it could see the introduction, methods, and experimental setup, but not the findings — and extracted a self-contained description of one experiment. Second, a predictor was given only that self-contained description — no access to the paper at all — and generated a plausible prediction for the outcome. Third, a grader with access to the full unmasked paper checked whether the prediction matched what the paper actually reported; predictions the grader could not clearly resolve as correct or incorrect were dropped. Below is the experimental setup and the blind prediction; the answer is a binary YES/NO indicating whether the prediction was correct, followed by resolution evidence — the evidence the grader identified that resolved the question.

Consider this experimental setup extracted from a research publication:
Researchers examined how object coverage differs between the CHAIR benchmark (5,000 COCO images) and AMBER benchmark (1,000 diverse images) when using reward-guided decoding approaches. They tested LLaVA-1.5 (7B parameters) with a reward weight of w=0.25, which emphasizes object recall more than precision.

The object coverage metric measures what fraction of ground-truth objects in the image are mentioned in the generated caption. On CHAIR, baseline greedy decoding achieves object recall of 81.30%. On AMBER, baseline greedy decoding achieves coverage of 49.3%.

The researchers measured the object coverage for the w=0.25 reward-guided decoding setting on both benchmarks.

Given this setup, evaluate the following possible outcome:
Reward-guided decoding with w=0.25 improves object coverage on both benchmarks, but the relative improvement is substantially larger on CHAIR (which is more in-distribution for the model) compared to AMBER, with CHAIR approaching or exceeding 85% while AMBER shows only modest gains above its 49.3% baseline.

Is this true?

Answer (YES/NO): NO